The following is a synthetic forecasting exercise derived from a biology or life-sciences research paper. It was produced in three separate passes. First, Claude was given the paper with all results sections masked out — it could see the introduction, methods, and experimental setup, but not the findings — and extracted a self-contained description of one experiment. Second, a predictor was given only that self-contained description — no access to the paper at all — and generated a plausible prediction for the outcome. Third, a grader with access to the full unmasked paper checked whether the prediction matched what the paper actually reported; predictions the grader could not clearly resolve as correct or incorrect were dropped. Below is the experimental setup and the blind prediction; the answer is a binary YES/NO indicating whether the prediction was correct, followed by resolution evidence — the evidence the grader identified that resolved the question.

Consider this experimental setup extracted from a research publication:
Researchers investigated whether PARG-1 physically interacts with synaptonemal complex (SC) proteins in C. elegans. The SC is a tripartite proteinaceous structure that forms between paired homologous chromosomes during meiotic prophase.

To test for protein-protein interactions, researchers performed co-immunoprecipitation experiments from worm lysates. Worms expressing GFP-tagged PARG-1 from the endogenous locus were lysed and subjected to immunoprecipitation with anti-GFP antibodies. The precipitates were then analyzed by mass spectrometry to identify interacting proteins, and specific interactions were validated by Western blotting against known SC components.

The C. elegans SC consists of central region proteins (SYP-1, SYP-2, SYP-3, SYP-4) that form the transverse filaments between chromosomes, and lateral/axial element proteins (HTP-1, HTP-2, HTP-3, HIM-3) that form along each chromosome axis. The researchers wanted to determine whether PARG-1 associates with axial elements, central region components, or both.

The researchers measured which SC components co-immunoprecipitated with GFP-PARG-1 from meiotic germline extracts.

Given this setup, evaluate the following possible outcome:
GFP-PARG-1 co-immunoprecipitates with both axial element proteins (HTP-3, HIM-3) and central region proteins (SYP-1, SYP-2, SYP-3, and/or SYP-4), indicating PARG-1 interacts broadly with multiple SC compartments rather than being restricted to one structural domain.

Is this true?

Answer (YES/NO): YES